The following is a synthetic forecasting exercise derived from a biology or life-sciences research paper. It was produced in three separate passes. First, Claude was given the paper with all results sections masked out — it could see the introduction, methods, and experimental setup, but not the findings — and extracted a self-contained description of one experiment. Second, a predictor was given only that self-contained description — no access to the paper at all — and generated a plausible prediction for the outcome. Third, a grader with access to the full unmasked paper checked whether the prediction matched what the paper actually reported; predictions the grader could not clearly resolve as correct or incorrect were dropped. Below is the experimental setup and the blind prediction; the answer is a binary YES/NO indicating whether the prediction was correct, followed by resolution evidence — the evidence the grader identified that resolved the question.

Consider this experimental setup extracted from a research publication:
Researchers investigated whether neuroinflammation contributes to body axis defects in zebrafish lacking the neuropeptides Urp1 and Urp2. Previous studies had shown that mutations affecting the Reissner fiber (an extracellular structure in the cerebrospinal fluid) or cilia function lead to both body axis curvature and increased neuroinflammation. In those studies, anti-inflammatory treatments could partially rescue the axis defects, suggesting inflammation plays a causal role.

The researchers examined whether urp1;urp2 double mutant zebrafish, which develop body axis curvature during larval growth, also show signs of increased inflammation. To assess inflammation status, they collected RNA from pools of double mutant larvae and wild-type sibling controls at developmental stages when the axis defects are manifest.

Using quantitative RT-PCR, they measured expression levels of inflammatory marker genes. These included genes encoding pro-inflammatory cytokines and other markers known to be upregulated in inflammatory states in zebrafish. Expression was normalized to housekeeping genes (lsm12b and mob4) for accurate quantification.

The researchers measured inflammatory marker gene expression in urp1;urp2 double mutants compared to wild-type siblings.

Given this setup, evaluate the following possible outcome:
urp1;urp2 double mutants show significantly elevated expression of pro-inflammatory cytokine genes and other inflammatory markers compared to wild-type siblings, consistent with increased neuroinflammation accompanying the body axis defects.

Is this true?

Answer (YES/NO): NO